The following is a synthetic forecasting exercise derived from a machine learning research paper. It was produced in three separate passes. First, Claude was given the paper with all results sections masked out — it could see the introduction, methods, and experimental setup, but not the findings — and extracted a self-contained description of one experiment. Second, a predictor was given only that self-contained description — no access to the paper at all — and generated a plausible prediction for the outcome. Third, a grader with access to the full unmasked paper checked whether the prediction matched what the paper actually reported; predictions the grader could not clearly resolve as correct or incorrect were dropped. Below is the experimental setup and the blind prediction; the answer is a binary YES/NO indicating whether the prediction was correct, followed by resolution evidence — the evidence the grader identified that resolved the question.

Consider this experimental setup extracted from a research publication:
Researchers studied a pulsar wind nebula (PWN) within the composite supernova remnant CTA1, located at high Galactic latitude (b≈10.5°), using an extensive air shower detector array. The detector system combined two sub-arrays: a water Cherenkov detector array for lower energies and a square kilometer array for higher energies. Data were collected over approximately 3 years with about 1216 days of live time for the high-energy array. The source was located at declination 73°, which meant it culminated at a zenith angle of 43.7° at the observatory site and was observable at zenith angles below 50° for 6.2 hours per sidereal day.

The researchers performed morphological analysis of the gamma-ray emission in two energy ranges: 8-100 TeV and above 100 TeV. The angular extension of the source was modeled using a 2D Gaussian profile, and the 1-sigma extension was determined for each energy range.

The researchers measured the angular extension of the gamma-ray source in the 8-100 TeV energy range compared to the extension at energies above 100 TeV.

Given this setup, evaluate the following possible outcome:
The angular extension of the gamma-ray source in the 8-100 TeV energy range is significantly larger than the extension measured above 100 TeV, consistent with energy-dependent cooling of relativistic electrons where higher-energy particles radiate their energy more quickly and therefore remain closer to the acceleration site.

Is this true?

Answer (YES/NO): NO